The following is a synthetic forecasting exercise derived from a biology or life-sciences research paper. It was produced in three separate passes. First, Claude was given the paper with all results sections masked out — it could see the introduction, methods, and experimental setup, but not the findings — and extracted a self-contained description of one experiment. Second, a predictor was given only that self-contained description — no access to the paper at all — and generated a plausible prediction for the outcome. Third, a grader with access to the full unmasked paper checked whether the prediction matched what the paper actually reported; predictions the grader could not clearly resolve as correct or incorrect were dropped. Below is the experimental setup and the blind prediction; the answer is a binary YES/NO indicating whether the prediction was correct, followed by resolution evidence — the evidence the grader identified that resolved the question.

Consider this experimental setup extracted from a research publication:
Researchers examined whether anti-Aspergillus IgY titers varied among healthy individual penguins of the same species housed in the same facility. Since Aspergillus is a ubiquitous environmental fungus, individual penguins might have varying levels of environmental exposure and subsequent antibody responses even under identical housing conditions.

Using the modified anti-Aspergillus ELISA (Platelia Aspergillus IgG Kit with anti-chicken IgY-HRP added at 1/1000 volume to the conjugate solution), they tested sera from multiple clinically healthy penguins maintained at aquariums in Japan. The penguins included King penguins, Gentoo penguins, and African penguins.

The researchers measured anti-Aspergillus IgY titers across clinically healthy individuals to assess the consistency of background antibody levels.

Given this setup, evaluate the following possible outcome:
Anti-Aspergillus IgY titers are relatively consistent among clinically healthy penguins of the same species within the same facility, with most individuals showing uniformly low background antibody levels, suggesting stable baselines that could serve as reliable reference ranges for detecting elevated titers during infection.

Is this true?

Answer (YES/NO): NO